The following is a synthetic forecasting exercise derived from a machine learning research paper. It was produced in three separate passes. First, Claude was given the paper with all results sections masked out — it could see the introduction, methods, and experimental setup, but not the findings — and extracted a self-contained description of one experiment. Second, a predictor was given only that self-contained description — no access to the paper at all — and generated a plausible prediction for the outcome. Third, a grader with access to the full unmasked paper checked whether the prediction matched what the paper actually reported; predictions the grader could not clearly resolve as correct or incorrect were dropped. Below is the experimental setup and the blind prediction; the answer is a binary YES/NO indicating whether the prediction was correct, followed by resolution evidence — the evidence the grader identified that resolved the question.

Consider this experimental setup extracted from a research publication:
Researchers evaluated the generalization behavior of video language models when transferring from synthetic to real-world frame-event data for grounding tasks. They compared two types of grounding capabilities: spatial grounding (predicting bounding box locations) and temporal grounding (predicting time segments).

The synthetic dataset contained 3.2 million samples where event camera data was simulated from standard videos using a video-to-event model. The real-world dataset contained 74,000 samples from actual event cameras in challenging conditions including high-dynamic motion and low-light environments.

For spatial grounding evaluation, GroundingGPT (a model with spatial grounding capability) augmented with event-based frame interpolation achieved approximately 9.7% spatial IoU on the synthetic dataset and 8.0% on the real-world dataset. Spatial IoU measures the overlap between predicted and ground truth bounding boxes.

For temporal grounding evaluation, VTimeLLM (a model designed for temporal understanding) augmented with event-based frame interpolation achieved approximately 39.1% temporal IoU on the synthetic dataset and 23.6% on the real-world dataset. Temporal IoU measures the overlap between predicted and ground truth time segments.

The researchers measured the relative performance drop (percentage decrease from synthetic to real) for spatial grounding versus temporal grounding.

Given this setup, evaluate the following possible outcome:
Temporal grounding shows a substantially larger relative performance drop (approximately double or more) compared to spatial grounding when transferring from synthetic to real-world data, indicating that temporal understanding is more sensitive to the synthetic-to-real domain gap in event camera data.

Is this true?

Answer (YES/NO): YES